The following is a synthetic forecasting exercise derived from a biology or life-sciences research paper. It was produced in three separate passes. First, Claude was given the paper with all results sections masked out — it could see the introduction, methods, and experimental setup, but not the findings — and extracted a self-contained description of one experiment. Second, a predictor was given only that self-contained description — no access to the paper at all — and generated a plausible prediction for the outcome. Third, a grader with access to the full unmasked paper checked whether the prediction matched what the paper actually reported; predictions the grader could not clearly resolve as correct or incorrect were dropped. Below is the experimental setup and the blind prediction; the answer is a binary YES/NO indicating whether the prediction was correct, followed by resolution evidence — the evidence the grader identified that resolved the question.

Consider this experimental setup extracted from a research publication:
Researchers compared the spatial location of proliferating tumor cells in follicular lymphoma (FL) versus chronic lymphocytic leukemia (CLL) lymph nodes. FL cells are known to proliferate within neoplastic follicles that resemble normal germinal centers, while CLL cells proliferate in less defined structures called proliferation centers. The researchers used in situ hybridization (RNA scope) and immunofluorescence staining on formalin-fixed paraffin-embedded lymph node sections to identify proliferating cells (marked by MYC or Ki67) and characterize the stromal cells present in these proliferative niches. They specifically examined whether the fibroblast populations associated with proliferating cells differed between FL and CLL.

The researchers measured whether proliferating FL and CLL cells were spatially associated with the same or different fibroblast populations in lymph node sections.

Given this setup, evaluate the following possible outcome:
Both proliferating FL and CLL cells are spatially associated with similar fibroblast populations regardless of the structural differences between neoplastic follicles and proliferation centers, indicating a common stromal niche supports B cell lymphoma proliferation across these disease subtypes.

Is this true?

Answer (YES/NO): NO